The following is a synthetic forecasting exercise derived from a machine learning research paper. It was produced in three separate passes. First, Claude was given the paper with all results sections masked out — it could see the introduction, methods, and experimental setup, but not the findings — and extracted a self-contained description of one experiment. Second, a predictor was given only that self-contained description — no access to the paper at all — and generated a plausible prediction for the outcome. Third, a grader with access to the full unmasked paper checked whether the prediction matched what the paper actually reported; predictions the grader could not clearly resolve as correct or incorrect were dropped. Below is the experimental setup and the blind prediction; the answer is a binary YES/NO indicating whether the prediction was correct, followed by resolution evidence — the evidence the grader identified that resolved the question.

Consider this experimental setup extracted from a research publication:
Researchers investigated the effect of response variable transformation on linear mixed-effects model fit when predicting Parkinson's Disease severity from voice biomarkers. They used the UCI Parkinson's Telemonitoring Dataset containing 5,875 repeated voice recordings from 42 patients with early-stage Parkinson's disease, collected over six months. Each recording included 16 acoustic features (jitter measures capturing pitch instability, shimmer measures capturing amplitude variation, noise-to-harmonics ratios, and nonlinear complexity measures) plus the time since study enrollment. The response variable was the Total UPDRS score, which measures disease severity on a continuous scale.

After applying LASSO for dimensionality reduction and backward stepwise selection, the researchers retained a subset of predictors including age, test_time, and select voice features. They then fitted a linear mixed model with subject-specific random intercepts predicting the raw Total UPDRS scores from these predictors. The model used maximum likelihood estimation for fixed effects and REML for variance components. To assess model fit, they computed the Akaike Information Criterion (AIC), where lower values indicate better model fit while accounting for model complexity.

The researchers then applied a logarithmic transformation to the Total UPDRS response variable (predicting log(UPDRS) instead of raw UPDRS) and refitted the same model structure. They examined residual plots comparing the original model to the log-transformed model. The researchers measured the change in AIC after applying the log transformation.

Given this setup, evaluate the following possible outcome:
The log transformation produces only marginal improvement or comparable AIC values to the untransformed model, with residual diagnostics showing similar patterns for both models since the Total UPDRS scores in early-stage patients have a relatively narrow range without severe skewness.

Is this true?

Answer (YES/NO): NO